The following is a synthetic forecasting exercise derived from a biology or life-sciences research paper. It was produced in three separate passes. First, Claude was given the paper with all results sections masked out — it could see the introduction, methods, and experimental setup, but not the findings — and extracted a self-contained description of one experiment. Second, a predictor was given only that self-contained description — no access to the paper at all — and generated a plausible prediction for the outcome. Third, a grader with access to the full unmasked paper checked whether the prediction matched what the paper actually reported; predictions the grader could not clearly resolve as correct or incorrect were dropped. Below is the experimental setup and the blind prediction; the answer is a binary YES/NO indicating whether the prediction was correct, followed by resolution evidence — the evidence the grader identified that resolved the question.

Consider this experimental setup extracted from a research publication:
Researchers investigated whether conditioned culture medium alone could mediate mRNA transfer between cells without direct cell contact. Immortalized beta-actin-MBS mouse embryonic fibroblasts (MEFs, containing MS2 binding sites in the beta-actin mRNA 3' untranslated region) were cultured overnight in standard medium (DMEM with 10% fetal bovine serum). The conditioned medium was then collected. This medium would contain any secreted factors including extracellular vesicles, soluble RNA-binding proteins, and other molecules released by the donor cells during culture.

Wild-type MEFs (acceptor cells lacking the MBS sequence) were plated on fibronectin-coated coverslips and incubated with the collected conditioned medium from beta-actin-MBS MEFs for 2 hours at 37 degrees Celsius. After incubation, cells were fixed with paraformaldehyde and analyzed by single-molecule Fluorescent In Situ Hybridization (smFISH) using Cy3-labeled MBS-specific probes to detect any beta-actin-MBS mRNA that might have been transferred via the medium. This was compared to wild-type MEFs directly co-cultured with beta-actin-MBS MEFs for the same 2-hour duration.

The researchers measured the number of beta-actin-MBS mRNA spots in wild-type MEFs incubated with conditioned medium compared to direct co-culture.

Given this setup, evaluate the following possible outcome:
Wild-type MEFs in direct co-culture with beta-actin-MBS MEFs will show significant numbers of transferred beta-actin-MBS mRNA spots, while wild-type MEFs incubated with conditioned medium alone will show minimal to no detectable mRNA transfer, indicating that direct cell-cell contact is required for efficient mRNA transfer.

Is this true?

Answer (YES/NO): YES